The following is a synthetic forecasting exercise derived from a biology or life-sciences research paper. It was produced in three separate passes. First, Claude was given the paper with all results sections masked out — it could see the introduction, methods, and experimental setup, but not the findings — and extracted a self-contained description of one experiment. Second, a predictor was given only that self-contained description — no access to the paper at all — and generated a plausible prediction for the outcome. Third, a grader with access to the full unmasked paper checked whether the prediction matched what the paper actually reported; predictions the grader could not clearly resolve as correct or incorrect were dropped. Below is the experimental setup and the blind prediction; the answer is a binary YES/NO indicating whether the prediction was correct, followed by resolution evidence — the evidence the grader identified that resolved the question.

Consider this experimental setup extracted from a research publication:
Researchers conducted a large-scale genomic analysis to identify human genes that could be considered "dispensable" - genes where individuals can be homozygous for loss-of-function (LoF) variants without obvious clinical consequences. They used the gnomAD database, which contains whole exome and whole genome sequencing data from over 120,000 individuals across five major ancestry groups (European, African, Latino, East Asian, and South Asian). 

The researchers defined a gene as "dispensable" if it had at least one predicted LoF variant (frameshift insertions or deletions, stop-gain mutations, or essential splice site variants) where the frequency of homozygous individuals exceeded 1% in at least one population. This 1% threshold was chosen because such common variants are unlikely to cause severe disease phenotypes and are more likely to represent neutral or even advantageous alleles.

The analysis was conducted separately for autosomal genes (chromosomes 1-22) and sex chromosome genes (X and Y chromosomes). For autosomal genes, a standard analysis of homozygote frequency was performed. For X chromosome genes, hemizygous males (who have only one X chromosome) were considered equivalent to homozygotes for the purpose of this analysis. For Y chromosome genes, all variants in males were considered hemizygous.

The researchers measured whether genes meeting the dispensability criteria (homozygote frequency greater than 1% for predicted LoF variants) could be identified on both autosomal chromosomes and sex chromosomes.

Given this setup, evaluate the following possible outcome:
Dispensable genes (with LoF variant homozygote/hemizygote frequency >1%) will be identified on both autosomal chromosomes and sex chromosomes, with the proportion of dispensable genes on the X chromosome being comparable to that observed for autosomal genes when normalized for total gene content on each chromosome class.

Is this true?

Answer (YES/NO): NO